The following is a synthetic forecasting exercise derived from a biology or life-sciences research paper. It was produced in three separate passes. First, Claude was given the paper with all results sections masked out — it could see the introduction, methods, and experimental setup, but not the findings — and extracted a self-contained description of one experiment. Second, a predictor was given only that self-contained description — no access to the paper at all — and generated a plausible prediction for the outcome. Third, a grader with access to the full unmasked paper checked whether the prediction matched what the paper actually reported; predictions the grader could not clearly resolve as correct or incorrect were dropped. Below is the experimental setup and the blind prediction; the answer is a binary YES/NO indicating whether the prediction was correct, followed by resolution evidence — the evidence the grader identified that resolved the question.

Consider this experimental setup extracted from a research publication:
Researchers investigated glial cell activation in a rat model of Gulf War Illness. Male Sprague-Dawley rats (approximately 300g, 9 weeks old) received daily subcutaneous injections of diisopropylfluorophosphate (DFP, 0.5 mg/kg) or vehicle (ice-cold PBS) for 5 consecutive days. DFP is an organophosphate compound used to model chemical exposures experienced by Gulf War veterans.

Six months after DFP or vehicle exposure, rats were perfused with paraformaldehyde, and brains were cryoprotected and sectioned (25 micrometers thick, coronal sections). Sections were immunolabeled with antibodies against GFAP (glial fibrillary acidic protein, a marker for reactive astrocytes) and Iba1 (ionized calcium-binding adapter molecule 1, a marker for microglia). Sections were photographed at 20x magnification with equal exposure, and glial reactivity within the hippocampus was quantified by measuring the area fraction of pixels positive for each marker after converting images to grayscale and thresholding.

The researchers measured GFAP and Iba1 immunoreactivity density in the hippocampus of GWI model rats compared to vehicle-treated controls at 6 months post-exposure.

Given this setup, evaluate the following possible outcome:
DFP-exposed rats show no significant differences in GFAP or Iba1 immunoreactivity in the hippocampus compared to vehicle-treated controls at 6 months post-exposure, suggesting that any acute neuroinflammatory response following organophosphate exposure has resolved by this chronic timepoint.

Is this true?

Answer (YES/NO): NO